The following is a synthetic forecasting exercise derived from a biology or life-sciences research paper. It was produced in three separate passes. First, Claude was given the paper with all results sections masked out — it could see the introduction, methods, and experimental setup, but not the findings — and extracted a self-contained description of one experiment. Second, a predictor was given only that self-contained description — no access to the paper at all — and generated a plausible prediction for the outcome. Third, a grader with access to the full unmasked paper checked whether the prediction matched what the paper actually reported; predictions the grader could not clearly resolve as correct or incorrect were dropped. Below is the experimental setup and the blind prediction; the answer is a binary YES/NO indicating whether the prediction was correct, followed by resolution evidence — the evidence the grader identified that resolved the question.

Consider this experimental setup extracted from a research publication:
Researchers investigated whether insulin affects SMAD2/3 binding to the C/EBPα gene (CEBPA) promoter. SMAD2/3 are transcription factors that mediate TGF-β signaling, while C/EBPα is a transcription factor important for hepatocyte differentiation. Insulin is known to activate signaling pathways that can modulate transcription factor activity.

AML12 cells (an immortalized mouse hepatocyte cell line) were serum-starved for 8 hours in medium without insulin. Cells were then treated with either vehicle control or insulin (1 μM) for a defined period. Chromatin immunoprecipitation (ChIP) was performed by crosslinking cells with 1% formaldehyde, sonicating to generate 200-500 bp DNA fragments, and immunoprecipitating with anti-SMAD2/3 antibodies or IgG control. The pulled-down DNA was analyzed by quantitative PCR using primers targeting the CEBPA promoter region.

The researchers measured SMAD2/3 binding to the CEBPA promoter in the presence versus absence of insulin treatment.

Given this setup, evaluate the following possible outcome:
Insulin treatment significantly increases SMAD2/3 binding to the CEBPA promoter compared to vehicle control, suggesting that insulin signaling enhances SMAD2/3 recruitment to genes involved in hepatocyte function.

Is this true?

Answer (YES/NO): NO